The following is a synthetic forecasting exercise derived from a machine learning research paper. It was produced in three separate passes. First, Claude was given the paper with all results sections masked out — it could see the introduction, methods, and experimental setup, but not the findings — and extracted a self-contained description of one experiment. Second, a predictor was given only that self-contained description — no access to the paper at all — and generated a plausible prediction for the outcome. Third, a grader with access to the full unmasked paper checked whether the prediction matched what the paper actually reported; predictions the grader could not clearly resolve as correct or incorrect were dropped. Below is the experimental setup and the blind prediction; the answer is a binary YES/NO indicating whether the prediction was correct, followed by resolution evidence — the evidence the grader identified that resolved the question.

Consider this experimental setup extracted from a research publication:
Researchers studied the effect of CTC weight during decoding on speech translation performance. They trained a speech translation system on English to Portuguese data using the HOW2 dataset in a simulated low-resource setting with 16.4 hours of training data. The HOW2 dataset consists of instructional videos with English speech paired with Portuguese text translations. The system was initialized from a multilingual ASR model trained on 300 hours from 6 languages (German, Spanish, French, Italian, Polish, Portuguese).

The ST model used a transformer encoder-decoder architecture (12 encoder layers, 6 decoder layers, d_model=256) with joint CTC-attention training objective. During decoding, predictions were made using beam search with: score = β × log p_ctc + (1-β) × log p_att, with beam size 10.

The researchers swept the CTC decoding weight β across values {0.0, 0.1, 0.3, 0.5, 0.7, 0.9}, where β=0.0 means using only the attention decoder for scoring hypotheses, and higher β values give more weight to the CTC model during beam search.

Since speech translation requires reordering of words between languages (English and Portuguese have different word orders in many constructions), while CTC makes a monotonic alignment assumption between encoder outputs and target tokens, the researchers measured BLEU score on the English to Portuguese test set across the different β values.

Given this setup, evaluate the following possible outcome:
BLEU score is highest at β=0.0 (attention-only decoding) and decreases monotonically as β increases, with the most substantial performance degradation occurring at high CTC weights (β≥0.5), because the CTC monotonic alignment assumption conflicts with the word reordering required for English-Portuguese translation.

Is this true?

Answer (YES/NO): NO